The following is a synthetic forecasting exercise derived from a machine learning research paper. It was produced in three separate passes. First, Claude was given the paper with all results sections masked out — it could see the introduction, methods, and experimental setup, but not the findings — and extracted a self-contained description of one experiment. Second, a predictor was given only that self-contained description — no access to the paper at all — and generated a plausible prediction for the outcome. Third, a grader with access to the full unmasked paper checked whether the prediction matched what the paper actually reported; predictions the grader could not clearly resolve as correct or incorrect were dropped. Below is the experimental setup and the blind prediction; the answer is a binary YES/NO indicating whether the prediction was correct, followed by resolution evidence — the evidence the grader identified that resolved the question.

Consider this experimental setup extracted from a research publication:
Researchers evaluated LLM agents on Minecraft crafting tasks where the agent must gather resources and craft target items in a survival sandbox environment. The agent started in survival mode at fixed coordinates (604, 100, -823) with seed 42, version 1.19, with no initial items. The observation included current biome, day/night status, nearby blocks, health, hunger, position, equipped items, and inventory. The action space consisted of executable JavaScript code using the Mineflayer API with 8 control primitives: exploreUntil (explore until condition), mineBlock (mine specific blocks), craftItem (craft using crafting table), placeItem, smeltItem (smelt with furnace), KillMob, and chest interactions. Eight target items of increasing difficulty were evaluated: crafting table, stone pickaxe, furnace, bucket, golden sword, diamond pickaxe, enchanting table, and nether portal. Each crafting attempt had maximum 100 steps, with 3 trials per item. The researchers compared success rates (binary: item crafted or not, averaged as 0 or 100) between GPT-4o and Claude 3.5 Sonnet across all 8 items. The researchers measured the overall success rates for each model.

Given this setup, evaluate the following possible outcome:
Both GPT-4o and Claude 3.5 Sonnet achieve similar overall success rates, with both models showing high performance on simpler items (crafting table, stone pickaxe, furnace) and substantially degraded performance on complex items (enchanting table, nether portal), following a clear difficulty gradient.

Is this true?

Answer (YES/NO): YES